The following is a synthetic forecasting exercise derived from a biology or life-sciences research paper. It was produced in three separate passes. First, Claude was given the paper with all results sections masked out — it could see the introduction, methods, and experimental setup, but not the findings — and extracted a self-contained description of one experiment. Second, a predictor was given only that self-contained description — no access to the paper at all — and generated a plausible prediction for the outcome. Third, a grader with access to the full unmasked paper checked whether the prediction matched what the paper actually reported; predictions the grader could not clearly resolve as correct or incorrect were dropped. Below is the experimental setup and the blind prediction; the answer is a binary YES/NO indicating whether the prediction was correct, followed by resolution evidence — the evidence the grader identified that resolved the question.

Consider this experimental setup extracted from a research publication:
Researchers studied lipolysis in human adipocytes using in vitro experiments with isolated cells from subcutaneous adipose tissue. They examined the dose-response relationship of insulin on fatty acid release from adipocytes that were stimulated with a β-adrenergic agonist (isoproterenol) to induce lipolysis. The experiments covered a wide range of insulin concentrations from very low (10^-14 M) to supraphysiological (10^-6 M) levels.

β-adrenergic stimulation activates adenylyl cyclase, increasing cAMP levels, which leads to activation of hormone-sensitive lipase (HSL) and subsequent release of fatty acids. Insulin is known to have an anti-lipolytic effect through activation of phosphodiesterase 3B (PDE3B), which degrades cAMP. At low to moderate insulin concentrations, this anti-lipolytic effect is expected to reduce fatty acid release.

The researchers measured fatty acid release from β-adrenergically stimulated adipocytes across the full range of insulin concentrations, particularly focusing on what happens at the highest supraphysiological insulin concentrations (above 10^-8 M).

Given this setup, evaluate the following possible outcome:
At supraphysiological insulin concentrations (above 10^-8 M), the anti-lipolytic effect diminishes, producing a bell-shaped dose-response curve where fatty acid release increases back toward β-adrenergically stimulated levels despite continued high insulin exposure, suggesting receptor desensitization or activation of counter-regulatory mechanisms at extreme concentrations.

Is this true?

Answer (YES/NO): YES